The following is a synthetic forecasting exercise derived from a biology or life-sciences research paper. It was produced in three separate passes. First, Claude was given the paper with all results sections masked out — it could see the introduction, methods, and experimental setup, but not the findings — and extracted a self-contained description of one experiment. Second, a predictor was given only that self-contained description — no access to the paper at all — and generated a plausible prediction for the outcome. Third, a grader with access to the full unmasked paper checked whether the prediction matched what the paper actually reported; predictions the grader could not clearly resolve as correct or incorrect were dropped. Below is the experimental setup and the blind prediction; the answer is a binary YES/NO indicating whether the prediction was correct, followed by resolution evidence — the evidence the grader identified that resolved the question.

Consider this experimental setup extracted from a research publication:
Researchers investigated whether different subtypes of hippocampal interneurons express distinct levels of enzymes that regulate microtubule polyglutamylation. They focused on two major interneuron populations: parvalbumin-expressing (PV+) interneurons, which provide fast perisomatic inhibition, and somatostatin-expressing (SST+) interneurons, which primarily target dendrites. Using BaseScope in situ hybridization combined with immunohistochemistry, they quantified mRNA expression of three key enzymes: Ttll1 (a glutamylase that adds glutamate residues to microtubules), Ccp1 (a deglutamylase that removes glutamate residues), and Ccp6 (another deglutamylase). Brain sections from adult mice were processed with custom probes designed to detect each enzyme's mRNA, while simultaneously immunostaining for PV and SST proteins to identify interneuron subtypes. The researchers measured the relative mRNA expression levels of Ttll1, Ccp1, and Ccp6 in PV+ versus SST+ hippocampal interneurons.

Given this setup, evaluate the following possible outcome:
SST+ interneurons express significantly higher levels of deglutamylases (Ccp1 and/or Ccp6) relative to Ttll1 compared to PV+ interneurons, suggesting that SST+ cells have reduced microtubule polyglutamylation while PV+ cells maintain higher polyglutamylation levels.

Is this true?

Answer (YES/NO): NO